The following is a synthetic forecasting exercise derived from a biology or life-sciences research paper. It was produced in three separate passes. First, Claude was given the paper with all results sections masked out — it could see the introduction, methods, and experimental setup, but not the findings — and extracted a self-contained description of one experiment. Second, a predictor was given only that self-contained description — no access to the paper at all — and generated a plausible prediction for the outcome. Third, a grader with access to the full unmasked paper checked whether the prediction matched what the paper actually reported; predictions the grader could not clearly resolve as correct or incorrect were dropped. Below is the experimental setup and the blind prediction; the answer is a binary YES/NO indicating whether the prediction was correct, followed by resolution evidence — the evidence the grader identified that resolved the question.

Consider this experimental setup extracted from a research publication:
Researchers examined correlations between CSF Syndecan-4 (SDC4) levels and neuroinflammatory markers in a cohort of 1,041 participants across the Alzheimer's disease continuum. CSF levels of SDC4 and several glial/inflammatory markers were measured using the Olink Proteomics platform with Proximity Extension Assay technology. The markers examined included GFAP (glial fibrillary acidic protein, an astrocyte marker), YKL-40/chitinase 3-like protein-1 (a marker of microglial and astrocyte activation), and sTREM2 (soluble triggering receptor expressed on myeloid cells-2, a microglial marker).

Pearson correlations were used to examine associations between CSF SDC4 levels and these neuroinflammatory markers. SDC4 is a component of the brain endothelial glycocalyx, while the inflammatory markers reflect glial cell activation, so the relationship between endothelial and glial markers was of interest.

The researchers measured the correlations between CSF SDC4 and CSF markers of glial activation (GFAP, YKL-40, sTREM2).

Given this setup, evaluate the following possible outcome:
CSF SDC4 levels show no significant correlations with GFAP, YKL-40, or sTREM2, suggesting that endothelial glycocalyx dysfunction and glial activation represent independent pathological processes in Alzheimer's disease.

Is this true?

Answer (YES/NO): NO